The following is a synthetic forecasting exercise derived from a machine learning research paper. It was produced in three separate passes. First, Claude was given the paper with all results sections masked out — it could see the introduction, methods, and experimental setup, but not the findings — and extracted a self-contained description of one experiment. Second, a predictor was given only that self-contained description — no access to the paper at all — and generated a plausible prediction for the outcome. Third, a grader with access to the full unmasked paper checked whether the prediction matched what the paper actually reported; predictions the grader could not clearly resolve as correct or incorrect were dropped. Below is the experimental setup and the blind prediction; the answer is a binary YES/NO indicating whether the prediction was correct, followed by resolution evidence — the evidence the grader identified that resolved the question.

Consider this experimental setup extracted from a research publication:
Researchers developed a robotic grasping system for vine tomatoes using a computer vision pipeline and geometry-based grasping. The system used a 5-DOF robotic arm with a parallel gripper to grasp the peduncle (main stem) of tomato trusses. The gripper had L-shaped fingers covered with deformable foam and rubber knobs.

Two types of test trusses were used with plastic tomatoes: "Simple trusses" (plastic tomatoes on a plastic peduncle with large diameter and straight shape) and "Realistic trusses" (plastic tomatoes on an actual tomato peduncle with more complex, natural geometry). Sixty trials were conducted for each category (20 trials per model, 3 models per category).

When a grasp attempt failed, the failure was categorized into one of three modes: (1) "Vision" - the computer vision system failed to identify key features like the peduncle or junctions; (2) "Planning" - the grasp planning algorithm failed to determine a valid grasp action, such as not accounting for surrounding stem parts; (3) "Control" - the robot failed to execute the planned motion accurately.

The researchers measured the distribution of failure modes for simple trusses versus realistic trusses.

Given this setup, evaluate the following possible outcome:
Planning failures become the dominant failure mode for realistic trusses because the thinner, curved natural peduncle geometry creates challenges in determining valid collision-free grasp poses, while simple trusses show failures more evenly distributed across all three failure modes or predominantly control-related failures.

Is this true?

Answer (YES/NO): NO